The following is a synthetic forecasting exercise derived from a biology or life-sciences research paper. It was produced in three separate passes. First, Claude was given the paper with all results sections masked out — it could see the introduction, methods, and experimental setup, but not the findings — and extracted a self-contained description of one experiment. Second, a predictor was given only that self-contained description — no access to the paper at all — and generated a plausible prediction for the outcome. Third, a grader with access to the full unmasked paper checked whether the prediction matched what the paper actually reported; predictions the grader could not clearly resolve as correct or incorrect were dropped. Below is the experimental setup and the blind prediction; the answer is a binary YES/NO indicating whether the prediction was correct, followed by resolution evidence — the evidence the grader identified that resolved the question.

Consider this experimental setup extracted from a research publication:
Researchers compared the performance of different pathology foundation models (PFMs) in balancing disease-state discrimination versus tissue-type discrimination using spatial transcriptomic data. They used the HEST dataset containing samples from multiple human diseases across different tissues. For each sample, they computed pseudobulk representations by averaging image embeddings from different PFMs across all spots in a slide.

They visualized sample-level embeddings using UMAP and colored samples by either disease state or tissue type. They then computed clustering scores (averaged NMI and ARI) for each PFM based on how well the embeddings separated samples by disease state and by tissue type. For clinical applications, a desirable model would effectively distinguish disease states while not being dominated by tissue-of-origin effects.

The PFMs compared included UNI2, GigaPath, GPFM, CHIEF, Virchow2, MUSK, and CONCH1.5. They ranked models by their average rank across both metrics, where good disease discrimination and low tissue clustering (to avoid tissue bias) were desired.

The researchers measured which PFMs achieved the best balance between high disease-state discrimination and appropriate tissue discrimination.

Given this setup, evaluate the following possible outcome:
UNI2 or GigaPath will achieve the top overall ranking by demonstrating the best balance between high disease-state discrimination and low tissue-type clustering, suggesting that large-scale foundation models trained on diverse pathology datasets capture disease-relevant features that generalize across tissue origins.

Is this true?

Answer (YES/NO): NO